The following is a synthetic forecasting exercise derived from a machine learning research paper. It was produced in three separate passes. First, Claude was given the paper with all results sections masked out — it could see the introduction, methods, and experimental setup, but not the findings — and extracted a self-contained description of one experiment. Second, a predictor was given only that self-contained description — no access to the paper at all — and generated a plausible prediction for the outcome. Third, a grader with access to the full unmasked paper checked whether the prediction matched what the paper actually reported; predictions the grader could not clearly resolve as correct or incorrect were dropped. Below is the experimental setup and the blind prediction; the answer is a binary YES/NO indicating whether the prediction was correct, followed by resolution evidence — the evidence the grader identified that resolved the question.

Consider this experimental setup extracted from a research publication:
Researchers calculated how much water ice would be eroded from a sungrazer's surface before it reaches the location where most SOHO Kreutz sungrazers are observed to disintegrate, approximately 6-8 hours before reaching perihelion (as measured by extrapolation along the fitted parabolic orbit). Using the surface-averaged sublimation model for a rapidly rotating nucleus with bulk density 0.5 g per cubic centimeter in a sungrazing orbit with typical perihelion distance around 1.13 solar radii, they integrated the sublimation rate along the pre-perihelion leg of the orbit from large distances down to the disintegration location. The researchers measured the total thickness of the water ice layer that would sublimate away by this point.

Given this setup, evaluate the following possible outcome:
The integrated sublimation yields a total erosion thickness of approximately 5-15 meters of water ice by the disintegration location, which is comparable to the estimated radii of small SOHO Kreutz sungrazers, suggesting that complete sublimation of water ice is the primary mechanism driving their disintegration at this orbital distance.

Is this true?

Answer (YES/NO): NO